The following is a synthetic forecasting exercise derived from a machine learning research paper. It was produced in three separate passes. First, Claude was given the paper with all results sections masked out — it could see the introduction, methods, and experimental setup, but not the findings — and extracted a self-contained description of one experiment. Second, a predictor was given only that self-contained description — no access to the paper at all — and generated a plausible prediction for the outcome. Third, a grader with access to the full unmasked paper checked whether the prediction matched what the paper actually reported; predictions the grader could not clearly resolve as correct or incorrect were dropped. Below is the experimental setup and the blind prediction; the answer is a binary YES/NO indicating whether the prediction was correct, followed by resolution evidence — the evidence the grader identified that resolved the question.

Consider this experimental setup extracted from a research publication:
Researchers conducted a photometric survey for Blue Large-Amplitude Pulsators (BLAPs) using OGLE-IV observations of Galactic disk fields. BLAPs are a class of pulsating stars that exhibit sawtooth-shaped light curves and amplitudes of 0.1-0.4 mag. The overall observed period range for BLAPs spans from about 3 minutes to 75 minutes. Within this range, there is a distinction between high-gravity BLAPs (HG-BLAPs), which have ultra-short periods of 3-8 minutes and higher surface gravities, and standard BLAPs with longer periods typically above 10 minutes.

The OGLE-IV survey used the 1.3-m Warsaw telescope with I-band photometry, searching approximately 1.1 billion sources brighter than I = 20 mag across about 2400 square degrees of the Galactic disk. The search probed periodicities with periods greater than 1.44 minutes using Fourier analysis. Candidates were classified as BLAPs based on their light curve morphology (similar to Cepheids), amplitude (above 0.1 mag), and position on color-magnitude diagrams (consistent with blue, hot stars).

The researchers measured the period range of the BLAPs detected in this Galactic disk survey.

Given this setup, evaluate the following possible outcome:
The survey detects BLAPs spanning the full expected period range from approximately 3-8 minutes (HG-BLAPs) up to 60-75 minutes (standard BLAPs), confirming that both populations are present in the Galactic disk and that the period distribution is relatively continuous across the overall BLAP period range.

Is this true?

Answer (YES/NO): NO